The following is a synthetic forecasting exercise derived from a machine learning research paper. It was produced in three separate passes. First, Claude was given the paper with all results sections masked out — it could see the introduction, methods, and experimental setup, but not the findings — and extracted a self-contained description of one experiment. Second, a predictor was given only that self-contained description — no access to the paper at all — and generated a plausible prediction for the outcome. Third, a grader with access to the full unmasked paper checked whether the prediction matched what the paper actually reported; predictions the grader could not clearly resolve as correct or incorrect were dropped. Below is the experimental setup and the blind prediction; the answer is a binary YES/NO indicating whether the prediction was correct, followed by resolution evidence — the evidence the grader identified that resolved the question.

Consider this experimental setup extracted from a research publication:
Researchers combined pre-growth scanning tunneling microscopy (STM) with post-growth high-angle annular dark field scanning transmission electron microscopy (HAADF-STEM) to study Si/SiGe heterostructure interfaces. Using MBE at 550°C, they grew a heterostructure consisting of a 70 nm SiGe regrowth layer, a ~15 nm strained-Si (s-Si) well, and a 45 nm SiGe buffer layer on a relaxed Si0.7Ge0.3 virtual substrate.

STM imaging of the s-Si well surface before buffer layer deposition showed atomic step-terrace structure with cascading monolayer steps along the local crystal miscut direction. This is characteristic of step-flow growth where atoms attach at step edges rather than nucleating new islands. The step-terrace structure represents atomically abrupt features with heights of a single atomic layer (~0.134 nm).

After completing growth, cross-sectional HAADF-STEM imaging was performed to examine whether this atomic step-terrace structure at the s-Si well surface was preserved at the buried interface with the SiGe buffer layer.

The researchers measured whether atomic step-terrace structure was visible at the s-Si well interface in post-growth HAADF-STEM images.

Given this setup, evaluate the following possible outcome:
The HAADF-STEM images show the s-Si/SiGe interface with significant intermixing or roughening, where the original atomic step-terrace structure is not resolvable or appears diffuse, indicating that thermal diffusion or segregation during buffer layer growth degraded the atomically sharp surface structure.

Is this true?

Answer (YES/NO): YES